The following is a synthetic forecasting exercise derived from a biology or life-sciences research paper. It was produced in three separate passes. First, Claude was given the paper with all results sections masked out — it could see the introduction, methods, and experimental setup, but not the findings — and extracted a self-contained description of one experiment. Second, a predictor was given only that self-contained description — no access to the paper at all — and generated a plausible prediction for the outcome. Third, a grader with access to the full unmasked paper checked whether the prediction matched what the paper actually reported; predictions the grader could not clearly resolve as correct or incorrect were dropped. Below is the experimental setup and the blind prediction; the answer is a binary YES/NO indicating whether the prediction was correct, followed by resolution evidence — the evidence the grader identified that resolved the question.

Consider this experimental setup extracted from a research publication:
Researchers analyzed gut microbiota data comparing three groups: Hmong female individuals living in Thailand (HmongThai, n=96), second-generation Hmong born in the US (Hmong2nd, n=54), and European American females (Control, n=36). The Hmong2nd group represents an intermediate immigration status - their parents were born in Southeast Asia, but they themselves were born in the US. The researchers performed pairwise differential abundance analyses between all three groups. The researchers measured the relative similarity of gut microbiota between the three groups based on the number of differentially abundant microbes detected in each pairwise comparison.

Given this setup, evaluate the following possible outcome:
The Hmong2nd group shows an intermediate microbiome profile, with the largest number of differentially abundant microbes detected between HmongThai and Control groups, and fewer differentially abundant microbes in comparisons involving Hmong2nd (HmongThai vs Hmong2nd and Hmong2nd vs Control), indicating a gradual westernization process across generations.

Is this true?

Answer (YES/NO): NO